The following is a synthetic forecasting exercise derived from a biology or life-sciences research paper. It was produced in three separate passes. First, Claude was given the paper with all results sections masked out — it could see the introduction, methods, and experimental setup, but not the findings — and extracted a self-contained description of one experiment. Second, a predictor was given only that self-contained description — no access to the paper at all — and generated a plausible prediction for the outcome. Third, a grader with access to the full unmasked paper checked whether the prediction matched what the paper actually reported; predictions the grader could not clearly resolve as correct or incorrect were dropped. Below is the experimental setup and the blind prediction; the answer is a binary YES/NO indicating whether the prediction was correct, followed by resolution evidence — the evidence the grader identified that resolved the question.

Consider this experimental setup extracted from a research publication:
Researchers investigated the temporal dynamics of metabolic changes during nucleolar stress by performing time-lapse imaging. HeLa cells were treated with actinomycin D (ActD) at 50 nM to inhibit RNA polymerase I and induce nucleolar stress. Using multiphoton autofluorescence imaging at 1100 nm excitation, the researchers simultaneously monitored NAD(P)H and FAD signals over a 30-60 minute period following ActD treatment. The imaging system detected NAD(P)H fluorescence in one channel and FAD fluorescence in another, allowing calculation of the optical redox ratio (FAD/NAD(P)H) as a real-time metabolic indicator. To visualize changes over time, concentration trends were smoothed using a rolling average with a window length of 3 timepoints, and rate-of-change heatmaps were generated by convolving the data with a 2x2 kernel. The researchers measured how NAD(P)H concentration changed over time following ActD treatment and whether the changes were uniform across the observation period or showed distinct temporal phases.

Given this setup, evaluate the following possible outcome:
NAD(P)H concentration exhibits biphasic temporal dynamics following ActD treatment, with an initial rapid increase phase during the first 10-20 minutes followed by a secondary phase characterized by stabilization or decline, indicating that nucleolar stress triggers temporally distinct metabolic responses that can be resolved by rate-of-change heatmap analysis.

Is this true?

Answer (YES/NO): NO